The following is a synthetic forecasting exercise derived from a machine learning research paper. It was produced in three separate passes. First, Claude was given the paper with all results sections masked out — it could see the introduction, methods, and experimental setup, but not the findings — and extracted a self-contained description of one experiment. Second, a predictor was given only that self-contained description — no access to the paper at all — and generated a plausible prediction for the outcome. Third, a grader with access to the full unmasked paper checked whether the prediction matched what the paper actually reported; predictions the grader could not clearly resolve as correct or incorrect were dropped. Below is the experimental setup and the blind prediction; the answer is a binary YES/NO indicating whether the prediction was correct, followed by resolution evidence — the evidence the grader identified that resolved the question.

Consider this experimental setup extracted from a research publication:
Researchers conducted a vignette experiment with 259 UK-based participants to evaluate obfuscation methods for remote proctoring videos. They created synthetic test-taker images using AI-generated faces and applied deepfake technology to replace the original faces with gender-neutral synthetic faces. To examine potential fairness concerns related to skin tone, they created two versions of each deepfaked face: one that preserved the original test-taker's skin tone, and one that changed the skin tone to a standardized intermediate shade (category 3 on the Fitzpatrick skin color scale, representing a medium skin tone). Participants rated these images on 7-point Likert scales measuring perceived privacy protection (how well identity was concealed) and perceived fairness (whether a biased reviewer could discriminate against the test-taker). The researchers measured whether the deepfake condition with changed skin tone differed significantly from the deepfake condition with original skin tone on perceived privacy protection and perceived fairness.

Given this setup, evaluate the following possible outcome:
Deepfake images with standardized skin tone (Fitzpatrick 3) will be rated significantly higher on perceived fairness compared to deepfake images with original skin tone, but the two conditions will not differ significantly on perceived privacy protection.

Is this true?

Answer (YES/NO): NO